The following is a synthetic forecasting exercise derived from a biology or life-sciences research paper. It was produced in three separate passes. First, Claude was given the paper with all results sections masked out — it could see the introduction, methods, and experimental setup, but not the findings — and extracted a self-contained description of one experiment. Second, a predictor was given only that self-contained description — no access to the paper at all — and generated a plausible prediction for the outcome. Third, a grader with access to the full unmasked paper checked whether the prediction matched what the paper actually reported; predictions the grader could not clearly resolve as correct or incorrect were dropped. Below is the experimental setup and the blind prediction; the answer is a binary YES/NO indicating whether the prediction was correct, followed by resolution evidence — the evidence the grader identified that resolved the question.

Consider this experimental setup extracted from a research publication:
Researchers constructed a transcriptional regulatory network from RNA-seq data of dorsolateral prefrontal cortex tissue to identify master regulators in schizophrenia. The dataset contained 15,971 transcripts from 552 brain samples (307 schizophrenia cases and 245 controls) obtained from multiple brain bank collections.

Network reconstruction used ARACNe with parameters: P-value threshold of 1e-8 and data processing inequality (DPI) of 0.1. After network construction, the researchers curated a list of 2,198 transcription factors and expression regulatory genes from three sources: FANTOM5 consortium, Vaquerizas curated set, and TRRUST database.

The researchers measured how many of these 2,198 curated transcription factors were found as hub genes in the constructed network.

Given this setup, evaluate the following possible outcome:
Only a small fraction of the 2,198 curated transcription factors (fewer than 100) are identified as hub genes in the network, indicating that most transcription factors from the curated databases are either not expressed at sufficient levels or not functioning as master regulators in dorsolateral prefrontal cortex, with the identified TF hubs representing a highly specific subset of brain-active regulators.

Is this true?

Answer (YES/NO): NO